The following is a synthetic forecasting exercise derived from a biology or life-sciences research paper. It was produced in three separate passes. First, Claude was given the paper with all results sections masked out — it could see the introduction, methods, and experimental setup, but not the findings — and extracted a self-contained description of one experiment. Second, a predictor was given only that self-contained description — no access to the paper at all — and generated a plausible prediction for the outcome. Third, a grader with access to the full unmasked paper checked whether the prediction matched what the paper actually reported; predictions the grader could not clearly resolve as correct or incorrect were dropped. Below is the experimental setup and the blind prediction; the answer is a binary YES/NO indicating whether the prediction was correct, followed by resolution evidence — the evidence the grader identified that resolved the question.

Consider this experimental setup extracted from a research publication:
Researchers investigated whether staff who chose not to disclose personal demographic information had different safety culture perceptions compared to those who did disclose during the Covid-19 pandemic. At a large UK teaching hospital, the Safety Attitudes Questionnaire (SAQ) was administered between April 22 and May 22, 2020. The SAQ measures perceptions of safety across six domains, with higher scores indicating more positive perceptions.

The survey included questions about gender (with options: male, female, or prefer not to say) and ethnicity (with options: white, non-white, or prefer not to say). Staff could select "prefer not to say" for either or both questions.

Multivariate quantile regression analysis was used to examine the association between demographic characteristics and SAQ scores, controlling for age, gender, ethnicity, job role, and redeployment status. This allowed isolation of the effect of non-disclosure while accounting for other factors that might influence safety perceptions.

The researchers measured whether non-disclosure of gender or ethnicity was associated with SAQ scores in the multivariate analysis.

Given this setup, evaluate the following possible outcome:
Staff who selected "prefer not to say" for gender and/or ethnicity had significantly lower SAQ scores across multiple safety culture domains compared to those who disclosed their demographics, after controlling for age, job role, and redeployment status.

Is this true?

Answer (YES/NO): NO